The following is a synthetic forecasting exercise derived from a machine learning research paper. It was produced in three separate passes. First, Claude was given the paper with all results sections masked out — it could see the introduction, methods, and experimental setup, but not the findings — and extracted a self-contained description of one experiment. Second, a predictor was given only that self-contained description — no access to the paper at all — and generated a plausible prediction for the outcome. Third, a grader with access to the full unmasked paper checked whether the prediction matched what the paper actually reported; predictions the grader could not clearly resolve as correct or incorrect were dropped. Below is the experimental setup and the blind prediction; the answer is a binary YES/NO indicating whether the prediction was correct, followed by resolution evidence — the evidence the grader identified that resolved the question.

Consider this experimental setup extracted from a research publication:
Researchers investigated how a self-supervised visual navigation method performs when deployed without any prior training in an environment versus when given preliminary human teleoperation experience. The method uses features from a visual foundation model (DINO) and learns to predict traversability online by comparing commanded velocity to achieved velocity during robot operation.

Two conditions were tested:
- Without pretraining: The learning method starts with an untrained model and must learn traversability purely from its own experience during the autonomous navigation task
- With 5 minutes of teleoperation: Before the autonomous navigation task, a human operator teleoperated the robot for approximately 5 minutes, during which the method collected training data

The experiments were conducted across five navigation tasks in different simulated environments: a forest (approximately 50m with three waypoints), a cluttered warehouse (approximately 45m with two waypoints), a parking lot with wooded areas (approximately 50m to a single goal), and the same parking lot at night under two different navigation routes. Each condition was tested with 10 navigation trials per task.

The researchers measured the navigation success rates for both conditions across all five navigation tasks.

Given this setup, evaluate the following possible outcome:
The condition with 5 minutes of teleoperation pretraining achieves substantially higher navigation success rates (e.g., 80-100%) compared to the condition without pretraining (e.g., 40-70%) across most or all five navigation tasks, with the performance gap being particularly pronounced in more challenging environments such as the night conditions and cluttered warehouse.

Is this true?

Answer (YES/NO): NO